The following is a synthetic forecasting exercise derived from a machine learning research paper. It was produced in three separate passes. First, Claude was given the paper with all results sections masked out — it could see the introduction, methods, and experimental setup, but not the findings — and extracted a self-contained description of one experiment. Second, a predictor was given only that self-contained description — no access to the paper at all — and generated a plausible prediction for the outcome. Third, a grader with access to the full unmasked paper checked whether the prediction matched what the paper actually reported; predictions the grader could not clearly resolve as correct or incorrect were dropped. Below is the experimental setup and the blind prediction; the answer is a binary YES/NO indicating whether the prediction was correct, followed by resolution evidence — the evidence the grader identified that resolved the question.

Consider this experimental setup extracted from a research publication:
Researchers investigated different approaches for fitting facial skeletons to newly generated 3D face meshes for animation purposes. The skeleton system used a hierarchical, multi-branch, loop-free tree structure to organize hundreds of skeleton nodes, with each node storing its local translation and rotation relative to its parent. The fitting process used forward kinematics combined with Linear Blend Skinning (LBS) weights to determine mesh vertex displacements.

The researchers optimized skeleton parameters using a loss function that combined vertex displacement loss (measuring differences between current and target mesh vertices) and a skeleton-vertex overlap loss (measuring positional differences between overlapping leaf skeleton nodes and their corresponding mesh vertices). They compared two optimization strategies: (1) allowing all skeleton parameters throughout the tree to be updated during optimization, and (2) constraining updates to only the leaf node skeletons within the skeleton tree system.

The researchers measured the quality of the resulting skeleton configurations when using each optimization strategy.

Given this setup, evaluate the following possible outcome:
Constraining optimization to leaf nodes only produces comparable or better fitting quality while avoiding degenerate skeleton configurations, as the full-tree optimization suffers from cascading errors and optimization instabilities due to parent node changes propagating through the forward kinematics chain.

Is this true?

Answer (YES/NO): NO